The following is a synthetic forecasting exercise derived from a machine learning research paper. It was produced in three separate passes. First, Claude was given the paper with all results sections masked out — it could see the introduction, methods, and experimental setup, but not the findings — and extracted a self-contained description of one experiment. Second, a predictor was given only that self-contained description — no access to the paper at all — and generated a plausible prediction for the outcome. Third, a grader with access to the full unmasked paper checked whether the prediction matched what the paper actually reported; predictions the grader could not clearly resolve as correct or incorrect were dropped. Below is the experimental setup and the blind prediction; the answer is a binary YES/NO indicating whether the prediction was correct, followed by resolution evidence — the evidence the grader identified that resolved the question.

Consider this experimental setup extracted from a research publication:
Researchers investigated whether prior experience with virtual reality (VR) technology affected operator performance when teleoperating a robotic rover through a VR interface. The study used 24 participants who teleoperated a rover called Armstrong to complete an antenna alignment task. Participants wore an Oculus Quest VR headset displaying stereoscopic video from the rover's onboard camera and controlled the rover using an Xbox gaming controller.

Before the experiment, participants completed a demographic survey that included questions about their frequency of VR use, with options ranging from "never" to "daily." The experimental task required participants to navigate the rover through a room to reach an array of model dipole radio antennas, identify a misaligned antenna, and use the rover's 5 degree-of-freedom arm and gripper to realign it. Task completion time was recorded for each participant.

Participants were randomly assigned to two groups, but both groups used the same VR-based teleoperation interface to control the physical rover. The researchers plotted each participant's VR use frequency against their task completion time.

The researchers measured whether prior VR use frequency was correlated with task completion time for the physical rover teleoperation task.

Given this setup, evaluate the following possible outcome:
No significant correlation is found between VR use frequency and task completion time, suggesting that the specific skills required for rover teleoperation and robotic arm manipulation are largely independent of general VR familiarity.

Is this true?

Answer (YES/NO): YES